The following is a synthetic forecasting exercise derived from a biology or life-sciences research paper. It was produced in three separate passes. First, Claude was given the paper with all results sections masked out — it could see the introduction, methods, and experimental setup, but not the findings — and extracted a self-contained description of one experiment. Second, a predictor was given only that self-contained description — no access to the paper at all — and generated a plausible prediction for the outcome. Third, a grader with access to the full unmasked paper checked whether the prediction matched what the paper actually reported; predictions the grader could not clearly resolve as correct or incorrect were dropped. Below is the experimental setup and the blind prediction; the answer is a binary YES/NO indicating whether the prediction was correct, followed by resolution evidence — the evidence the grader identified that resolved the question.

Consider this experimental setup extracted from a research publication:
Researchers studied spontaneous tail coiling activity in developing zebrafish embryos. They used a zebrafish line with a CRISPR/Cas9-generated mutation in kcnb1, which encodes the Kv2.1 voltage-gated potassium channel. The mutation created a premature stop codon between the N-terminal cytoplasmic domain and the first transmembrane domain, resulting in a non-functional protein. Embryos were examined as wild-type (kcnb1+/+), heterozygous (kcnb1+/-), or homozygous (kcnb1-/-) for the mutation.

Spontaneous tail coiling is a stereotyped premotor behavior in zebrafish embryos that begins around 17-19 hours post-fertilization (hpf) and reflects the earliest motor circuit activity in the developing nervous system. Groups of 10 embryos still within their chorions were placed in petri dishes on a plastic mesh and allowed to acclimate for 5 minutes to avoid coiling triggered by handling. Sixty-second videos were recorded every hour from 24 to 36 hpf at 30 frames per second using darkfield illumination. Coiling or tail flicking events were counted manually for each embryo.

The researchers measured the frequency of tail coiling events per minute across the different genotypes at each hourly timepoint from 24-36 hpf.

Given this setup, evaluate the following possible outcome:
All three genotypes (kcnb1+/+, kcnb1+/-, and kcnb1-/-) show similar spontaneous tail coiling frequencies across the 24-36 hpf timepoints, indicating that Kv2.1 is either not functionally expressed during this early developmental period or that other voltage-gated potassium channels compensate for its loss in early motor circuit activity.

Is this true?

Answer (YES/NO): NO